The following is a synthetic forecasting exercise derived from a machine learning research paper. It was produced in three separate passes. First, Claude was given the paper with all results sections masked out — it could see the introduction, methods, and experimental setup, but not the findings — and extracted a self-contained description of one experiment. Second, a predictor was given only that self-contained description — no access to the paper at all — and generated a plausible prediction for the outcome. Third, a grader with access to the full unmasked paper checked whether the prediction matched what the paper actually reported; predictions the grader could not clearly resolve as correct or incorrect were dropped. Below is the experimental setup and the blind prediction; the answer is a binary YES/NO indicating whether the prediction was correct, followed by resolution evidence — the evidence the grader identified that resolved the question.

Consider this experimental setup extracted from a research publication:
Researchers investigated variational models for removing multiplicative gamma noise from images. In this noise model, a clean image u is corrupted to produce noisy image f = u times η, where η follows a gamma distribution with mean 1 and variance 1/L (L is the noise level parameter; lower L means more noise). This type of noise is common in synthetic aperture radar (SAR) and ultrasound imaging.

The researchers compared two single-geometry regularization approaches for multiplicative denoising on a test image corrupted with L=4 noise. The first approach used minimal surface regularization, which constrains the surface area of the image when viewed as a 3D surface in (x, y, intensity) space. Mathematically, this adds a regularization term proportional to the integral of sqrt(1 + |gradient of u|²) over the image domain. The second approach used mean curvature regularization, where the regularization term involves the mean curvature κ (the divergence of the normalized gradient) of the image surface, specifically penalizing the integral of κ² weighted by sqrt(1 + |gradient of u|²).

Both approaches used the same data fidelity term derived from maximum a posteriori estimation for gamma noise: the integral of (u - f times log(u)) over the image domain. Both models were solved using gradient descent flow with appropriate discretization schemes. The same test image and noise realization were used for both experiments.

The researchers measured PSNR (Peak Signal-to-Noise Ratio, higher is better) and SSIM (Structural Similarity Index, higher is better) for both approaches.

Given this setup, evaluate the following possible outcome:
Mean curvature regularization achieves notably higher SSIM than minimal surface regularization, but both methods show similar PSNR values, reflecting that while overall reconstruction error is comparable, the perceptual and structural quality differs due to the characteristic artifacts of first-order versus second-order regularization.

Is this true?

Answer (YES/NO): NO